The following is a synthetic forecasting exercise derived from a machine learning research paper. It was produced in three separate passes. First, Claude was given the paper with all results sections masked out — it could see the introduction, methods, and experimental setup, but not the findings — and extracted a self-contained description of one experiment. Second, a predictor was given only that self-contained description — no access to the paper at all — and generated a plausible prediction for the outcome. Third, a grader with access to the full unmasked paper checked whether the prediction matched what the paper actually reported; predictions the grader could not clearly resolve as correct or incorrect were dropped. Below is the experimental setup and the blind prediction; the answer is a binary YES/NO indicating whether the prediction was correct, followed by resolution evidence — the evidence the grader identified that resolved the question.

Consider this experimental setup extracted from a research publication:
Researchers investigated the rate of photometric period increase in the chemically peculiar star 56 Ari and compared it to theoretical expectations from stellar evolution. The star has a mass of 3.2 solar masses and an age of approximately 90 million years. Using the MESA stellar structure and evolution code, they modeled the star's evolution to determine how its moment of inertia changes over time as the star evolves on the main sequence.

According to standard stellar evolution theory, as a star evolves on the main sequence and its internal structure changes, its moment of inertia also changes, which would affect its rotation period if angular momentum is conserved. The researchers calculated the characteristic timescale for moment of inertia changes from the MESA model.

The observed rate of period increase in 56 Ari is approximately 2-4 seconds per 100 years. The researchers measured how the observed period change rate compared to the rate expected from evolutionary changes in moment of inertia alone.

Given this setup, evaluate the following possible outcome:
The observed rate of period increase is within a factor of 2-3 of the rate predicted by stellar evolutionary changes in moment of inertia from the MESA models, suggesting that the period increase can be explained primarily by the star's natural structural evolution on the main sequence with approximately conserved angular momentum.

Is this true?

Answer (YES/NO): NO